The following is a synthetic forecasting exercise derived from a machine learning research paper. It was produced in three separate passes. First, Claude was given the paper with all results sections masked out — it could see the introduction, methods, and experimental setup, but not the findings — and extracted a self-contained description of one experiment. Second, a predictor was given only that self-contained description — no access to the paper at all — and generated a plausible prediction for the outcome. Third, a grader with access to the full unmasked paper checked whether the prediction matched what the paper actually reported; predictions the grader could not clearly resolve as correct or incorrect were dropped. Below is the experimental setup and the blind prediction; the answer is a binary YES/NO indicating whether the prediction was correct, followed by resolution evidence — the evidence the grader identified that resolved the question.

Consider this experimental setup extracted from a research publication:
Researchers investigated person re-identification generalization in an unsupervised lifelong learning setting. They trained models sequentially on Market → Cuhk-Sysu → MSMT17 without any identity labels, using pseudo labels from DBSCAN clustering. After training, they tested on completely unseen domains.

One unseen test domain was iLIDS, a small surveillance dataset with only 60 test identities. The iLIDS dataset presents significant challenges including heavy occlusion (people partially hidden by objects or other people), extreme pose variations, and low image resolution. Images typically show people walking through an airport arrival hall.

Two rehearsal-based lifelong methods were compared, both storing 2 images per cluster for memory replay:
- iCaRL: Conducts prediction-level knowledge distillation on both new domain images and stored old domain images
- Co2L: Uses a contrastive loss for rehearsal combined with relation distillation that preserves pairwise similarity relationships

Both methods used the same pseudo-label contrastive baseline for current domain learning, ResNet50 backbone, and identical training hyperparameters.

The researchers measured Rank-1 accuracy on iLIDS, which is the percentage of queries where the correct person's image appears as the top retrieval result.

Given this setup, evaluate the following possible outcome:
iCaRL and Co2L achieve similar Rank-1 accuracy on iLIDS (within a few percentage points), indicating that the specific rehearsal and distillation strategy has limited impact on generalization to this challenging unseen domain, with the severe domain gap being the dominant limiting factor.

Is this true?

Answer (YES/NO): YES